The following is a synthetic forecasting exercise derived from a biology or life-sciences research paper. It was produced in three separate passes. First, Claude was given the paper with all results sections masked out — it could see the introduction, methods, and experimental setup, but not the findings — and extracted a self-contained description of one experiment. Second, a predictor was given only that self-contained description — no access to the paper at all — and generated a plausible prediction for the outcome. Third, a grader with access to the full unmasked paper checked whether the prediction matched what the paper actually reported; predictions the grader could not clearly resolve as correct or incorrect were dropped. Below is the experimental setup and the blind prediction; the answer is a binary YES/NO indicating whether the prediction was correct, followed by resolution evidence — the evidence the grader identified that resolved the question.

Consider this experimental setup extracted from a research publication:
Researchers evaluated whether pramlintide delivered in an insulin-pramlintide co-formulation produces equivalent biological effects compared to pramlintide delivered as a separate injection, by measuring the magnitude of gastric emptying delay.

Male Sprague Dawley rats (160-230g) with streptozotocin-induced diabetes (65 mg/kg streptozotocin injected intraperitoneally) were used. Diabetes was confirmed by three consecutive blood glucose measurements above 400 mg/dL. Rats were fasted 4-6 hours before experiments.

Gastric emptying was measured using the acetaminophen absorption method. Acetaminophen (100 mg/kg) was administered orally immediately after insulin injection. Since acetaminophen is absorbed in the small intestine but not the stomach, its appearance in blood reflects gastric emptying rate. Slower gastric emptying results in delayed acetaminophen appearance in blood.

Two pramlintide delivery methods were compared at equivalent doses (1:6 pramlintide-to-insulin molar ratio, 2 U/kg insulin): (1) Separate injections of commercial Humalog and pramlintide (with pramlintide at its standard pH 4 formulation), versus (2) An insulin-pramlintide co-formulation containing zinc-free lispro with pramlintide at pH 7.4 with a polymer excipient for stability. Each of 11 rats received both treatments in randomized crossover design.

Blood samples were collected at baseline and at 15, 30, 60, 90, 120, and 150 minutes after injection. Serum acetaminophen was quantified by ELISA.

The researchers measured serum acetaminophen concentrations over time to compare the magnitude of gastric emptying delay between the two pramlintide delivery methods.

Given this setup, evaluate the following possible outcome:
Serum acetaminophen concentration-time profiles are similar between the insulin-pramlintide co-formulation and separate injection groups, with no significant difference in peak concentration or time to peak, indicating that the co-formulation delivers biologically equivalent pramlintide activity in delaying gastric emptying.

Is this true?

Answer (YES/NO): YES